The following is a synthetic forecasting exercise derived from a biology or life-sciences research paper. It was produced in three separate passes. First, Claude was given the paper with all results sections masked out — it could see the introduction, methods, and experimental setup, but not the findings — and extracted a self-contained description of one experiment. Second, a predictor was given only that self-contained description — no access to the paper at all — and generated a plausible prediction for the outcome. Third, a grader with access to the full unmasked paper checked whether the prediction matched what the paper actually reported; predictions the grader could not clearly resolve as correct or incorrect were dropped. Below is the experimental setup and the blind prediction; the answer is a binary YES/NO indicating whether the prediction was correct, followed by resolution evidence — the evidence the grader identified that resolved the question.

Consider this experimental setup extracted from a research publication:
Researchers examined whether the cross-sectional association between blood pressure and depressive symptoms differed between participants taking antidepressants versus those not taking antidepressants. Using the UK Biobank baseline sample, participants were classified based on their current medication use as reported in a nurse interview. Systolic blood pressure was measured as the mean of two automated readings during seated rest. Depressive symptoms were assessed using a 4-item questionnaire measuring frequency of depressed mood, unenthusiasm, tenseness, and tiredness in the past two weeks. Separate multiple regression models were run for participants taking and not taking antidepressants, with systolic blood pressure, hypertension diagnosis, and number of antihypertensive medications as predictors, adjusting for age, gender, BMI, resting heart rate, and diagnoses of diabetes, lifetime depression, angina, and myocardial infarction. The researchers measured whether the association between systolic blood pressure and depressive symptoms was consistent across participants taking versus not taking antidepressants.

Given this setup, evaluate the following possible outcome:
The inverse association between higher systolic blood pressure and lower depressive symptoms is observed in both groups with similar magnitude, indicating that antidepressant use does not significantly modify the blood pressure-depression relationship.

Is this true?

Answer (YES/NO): YES